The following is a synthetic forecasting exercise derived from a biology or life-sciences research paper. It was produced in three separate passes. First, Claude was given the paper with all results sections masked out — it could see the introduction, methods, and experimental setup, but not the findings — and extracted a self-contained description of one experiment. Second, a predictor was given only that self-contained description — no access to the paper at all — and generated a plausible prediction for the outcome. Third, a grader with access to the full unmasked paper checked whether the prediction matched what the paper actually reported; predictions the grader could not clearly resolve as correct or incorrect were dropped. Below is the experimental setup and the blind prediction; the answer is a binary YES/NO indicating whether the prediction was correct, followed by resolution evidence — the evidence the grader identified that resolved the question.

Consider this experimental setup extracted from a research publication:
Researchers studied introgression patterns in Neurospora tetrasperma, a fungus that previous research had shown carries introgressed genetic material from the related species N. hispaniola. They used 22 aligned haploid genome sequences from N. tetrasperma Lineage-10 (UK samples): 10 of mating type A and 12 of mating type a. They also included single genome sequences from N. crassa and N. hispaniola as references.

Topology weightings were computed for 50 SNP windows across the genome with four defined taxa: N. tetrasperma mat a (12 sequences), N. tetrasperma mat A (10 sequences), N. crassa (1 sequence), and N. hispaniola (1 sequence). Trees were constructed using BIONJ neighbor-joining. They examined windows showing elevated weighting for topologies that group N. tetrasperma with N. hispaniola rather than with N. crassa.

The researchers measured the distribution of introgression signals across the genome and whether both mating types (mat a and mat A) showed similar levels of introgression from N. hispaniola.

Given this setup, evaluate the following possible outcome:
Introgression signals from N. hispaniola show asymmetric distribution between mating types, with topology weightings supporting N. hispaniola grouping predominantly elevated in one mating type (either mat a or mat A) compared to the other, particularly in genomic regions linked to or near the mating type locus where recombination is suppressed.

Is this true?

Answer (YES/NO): YES